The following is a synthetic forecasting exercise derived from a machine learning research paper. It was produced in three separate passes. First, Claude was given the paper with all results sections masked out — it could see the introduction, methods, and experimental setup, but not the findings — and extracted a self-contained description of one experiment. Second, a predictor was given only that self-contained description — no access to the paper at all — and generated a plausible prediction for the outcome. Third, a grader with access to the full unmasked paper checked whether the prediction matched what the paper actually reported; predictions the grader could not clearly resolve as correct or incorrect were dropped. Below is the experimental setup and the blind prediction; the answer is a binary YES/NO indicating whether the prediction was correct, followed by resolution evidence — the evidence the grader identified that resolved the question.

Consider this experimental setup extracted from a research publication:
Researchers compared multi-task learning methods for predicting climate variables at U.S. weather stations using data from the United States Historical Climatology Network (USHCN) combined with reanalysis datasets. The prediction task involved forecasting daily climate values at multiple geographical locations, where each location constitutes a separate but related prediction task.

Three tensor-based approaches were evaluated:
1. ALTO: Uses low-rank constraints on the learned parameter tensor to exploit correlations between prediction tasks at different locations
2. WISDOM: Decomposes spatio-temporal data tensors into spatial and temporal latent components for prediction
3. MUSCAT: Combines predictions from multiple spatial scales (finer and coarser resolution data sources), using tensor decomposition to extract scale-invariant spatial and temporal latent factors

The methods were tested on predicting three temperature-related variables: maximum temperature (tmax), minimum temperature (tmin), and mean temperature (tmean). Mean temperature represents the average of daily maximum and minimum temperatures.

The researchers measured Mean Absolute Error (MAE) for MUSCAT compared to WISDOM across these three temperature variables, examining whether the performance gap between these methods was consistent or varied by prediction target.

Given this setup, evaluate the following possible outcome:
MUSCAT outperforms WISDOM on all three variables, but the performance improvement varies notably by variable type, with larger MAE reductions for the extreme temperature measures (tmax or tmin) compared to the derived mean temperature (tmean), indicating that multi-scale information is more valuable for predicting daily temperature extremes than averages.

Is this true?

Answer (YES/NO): NO